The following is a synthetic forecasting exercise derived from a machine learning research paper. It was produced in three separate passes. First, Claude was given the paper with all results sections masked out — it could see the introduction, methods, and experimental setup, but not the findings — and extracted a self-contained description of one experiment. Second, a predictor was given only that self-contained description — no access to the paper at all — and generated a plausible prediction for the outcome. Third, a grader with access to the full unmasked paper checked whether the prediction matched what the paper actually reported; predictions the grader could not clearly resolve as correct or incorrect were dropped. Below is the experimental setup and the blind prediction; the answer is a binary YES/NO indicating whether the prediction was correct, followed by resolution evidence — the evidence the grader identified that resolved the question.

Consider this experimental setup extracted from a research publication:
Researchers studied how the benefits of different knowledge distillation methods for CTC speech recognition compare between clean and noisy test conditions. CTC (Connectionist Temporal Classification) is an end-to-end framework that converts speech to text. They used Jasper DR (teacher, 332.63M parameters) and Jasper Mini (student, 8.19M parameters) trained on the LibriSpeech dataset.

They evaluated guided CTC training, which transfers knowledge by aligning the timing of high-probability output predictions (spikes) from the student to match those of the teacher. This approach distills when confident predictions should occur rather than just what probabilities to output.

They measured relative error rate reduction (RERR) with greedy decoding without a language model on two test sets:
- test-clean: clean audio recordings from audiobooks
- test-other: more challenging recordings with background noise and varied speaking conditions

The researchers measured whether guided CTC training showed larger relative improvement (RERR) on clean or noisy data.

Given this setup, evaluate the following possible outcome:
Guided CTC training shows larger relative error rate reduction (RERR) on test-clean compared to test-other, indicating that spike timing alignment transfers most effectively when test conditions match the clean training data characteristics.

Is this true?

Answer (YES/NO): NO